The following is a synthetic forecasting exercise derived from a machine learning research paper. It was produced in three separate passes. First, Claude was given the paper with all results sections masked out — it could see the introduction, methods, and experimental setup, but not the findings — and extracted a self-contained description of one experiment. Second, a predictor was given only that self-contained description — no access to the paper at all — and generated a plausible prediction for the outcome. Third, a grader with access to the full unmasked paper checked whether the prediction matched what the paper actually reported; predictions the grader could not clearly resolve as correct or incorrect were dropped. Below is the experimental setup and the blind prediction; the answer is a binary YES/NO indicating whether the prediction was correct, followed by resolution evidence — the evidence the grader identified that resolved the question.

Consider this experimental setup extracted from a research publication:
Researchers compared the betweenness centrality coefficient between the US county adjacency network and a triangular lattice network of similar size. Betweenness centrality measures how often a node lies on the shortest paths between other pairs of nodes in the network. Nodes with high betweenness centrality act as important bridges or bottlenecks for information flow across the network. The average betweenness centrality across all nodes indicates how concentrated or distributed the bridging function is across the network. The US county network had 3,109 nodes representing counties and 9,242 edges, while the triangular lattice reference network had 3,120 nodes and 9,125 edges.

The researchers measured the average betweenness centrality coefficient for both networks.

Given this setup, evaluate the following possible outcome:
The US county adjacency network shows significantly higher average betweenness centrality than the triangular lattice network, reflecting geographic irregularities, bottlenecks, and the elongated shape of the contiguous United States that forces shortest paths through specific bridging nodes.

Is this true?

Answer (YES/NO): NO